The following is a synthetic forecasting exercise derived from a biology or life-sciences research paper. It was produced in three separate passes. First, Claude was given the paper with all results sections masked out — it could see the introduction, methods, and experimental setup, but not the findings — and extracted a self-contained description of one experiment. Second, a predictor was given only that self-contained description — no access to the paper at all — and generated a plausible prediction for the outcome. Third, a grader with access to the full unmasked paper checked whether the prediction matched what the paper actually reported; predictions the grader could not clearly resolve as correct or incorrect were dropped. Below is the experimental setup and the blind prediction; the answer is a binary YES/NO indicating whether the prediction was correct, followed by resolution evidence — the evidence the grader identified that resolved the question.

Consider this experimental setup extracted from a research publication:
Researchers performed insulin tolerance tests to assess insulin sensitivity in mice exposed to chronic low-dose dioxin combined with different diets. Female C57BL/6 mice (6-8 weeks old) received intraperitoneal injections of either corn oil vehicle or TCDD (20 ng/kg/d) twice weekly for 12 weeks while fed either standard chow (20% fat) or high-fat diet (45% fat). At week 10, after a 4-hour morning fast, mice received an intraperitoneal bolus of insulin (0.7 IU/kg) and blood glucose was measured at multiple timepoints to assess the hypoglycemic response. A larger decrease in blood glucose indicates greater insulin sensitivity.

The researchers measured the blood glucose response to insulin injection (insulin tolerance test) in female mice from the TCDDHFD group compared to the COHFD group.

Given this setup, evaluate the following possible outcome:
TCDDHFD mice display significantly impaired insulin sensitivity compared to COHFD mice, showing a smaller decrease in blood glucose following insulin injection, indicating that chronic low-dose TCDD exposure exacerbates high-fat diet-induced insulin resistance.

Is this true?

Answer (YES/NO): NO